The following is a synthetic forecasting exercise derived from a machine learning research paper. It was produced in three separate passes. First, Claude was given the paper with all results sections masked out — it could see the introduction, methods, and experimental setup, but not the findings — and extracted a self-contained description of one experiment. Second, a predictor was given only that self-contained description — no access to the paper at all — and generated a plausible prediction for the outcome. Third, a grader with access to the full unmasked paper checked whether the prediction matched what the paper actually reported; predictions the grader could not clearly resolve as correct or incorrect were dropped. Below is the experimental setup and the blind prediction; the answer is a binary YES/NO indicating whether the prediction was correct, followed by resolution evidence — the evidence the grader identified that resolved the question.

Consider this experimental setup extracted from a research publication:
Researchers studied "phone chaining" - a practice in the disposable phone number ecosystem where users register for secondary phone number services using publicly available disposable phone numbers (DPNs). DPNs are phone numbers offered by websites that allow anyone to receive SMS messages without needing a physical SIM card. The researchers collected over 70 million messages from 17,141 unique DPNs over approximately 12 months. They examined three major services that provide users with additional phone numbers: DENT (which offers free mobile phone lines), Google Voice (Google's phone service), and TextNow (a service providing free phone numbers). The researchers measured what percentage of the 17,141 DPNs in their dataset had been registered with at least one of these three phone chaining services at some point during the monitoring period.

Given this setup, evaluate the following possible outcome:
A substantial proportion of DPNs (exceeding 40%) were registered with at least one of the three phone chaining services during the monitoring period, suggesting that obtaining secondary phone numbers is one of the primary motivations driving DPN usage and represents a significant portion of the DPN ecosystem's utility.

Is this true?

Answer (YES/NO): NO